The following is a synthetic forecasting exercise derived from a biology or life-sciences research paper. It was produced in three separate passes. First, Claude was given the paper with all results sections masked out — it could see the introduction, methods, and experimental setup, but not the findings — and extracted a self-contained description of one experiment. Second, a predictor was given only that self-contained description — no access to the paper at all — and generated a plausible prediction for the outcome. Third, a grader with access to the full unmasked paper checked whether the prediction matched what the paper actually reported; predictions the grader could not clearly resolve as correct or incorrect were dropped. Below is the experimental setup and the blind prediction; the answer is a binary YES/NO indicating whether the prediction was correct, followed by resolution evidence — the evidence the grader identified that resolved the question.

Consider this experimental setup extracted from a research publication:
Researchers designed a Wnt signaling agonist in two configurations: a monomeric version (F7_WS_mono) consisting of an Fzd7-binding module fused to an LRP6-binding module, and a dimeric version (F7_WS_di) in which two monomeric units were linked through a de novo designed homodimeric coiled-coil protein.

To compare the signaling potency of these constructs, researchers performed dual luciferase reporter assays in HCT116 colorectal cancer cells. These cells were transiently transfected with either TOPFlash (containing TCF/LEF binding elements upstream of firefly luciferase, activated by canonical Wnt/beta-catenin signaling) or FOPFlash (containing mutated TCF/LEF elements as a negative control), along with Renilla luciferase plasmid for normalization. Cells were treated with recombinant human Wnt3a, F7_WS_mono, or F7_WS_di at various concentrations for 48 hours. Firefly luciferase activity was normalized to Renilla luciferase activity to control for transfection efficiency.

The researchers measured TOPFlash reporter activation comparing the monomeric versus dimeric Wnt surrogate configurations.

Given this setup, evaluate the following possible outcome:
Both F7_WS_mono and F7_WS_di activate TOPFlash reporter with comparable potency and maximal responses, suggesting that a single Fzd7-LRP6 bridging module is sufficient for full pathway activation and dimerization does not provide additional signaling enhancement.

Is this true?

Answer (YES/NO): NO